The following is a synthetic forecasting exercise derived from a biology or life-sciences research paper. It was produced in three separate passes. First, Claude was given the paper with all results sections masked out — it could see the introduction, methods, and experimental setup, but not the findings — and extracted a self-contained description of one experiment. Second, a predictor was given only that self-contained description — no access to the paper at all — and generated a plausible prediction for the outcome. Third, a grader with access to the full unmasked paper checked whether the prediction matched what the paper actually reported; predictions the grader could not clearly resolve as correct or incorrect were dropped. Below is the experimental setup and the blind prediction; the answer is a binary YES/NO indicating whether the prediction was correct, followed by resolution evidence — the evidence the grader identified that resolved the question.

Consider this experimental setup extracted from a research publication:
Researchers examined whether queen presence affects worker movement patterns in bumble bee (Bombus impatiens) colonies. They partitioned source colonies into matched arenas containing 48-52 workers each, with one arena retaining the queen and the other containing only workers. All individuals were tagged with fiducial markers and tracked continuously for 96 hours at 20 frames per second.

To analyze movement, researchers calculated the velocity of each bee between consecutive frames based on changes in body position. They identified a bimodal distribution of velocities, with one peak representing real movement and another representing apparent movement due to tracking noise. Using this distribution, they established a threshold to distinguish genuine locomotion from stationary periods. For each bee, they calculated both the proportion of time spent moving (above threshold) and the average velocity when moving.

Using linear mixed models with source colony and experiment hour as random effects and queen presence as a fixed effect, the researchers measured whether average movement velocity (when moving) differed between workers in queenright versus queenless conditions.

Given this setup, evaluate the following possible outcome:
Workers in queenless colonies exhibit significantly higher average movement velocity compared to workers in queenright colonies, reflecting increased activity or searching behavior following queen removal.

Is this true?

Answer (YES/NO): NO